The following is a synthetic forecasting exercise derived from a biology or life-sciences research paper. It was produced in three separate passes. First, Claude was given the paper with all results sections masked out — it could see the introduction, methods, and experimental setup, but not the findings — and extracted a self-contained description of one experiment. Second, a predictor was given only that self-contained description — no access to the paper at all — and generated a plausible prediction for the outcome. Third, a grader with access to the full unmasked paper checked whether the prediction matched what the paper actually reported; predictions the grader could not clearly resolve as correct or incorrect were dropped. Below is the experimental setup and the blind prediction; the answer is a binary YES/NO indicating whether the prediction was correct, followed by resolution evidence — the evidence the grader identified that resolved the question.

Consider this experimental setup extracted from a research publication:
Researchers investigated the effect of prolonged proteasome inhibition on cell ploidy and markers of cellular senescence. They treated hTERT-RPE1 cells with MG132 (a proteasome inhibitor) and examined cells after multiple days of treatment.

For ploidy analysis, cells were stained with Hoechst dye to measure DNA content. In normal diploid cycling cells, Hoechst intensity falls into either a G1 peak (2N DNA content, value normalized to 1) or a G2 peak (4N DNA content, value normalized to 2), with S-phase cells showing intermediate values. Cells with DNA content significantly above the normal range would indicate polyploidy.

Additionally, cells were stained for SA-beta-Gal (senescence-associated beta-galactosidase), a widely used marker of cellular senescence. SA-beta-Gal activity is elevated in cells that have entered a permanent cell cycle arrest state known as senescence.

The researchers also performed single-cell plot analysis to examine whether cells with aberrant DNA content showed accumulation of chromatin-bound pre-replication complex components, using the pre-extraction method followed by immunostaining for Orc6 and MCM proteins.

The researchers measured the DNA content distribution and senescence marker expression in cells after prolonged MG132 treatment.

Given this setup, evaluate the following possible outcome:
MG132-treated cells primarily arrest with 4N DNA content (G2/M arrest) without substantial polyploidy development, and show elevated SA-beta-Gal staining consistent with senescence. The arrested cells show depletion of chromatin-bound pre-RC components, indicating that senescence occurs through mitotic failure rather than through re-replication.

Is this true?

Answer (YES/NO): NO